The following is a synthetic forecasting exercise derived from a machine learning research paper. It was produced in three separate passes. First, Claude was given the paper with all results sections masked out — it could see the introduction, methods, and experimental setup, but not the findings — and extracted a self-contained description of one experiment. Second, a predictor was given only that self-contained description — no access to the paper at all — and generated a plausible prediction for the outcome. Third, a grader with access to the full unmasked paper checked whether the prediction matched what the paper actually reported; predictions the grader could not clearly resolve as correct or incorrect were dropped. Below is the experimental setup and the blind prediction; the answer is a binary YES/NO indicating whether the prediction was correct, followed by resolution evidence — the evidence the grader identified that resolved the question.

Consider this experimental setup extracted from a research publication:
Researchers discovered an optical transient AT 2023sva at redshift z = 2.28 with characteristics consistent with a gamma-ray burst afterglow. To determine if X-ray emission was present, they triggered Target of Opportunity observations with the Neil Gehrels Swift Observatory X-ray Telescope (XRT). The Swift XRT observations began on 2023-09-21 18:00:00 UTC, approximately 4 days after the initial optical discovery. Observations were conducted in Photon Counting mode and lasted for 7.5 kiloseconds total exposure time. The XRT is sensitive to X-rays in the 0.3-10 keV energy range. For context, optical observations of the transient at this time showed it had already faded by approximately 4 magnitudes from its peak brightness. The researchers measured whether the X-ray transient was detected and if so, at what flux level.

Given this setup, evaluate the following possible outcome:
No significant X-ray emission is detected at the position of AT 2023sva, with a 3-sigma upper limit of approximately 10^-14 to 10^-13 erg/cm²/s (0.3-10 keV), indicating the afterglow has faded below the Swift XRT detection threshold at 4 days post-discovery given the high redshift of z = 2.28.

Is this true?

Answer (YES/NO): YES